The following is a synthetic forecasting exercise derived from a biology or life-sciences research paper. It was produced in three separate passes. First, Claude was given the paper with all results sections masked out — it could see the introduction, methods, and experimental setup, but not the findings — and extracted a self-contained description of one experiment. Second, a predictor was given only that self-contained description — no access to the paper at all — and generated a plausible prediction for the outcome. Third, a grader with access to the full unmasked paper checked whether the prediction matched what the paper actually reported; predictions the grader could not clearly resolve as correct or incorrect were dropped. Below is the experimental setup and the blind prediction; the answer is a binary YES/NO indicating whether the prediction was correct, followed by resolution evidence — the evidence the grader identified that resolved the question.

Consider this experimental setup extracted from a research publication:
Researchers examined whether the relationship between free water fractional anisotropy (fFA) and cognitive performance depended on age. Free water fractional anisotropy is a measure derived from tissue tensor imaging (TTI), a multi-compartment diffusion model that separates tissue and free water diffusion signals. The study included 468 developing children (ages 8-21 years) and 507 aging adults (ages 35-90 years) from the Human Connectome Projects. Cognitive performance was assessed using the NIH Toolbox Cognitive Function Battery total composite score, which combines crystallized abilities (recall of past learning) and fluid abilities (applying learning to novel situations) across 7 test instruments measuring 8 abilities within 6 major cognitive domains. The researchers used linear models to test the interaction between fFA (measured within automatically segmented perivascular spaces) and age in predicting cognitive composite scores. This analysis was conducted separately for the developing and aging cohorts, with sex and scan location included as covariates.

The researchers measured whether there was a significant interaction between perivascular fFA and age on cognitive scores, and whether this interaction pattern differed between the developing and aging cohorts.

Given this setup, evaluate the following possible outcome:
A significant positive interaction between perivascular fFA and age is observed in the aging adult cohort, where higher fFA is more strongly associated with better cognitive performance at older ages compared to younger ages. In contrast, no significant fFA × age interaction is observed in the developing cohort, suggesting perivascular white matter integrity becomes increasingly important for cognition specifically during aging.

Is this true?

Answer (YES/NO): NO